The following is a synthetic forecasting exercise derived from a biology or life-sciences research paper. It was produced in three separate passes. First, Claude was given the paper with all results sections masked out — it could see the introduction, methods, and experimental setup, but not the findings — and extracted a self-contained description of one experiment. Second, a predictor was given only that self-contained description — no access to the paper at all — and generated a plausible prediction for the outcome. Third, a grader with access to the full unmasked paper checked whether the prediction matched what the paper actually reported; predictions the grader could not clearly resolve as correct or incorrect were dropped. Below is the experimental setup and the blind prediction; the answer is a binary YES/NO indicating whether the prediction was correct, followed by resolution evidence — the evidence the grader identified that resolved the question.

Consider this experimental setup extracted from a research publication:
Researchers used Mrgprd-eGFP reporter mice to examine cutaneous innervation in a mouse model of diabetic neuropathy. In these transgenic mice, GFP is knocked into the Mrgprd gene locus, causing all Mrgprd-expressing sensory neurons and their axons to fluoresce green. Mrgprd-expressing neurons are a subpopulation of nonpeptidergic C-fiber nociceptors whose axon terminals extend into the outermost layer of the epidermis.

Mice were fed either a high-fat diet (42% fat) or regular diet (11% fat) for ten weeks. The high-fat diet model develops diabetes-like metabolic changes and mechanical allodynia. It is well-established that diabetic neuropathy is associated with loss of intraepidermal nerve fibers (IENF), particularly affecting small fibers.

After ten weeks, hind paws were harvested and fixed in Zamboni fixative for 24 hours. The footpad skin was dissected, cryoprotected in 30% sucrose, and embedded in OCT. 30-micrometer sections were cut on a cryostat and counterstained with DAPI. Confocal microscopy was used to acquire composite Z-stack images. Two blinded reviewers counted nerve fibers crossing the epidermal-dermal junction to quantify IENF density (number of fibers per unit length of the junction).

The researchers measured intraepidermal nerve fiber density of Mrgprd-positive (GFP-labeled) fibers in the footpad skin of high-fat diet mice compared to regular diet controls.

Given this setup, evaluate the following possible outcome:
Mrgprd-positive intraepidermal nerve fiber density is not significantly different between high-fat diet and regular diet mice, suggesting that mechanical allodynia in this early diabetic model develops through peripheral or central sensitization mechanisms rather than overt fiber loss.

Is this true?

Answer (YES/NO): YES